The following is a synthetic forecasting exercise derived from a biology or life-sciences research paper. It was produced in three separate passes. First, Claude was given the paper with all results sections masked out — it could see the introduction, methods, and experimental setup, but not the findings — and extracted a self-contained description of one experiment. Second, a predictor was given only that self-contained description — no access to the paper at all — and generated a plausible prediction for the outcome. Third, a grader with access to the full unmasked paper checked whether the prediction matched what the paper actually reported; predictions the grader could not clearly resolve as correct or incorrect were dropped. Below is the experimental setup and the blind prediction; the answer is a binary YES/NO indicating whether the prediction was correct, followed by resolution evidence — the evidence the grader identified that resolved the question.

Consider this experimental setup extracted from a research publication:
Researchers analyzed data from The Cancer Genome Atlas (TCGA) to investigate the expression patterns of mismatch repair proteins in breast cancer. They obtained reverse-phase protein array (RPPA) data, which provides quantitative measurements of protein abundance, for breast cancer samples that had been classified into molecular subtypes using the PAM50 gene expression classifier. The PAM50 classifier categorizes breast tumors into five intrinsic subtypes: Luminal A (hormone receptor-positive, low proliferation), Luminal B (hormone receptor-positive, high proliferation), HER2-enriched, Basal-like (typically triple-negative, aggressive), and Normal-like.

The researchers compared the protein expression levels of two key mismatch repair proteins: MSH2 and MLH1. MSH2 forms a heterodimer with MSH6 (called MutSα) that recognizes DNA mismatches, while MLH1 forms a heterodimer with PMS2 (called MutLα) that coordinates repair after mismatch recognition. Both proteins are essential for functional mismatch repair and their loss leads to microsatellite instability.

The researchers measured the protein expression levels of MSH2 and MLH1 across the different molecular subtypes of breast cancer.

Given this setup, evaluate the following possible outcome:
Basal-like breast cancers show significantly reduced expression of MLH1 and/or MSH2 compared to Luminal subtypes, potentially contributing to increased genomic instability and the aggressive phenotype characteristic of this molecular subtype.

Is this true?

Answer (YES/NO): NO